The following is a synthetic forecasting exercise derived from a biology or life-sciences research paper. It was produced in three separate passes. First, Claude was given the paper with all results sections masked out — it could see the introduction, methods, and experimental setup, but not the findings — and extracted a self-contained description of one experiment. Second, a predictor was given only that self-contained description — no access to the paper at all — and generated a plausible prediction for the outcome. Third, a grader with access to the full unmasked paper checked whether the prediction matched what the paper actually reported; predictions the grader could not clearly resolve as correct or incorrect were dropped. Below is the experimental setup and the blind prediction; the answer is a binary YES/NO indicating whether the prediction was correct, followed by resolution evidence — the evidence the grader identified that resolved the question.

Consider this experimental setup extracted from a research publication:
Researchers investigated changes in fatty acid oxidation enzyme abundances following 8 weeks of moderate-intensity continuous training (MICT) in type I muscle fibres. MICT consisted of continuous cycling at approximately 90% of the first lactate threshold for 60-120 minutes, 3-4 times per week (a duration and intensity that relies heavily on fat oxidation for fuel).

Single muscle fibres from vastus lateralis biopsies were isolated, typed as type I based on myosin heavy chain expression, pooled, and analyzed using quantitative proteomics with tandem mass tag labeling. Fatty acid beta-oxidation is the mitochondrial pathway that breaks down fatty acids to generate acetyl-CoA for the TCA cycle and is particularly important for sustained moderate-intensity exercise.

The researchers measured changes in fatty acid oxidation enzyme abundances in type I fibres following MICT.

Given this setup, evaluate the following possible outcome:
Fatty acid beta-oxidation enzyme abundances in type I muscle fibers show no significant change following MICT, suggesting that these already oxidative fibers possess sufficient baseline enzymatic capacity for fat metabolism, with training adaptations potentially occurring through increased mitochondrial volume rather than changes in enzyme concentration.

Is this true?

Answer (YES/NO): NO